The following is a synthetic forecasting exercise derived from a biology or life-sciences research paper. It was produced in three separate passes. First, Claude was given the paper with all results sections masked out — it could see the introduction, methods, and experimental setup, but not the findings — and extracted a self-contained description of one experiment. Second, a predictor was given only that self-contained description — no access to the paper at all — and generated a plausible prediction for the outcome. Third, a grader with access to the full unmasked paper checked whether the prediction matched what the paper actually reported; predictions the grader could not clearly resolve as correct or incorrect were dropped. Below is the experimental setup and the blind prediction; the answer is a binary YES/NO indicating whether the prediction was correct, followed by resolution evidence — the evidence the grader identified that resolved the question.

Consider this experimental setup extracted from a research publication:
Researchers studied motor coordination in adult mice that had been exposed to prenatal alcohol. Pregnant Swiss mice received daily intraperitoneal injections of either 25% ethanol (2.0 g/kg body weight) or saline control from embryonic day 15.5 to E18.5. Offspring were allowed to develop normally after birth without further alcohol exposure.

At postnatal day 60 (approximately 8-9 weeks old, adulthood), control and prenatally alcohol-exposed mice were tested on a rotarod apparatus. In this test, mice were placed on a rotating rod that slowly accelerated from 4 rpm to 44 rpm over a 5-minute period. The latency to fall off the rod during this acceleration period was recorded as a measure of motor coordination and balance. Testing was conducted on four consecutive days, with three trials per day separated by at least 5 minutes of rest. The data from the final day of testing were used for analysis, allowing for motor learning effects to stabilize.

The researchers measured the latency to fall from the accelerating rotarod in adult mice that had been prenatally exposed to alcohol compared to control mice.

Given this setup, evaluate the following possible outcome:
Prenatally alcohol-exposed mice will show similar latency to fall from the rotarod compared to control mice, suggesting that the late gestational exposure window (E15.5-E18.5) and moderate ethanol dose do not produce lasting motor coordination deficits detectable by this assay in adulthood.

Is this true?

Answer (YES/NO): YES